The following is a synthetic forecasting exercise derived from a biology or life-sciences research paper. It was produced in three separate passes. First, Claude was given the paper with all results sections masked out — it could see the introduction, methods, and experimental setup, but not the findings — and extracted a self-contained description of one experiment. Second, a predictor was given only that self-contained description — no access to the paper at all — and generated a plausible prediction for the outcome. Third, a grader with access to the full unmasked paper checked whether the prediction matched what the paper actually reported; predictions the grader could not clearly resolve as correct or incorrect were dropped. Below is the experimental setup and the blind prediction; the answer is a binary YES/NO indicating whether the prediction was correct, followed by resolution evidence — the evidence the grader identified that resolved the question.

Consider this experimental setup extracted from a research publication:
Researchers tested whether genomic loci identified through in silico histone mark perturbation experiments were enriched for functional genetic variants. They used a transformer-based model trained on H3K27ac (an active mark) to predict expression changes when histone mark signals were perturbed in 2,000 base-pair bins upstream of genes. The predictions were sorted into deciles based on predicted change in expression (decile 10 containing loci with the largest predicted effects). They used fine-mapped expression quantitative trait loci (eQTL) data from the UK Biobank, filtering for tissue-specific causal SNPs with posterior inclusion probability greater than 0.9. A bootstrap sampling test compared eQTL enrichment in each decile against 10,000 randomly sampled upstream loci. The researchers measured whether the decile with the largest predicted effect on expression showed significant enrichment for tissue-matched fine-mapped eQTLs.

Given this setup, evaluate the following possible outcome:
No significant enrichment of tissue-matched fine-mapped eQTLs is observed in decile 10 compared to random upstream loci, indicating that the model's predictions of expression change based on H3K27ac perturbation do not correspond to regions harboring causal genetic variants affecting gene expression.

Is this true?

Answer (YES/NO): NO